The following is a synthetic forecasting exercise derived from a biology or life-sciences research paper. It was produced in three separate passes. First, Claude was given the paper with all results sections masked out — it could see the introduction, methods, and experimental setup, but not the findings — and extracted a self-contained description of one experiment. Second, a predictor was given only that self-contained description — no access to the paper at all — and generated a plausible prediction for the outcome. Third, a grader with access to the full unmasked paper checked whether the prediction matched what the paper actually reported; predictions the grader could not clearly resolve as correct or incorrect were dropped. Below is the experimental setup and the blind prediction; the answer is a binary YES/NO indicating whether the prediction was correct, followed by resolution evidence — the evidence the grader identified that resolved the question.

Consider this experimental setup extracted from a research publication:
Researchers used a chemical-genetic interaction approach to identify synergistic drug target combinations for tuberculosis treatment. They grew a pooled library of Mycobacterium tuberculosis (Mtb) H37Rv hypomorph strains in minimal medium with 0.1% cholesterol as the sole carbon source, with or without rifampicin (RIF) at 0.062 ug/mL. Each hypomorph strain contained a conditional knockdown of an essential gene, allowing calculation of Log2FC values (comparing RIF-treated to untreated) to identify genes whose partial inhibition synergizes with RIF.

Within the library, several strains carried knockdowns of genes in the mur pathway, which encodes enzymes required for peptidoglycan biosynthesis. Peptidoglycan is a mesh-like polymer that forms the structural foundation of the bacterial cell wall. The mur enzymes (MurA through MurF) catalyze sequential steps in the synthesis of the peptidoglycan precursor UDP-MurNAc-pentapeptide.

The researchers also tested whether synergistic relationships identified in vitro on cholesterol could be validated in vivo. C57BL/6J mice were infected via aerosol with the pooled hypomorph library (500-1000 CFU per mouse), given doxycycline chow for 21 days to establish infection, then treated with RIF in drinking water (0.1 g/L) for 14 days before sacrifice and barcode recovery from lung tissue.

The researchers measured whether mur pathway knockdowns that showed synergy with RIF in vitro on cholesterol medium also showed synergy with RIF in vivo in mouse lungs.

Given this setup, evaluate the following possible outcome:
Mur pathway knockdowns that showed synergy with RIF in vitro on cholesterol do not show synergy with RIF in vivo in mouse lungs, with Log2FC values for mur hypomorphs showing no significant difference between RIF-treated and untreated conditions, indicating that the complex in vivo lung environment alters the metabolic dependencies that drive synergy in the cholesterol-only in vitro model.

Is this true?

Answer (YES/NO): NO